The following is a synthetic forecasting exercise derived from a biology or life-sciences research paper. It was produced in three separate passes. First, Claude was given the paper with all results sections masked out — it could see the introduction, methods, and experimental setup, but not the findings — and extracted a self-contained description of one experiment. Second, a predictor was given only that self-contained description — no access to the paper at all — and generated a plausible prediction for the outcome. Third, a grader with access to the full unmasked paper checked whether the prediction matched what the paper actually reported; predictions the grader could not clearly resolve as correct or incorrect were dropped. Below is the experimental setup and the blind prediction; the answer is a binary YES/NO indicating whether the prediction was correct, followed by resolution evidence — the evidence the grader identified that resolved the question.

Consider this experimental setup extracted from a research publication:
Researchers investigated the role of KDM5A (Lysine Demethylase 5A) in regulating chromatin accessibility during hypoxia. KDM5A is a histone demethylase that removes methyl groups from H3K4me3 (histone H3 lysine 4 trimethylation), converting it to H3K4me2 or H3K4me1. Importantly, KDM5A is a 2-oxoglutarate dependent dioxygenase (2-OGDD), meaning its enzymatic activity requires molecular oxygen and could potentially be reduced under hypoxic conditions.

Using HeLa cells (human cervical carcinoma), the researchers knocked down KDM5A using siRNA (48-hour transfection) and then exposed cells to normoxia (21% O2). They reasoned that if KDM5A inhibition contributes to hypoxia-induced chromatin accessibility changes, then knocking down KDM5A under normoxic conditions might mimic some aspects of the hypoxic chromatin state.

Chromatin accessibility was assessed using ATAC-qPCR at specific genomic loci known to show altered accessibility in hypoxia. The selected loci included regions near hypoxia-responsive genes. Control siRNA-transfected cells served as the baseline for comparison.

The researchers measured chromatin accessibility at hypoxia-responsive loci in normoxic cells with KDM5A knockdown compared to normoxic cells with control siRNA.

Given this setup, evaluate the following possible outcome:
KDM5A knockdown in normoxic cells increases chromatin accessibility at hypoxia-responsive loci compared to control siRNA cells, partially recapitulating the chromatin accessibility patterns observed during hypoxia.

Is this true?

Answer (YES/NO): YES